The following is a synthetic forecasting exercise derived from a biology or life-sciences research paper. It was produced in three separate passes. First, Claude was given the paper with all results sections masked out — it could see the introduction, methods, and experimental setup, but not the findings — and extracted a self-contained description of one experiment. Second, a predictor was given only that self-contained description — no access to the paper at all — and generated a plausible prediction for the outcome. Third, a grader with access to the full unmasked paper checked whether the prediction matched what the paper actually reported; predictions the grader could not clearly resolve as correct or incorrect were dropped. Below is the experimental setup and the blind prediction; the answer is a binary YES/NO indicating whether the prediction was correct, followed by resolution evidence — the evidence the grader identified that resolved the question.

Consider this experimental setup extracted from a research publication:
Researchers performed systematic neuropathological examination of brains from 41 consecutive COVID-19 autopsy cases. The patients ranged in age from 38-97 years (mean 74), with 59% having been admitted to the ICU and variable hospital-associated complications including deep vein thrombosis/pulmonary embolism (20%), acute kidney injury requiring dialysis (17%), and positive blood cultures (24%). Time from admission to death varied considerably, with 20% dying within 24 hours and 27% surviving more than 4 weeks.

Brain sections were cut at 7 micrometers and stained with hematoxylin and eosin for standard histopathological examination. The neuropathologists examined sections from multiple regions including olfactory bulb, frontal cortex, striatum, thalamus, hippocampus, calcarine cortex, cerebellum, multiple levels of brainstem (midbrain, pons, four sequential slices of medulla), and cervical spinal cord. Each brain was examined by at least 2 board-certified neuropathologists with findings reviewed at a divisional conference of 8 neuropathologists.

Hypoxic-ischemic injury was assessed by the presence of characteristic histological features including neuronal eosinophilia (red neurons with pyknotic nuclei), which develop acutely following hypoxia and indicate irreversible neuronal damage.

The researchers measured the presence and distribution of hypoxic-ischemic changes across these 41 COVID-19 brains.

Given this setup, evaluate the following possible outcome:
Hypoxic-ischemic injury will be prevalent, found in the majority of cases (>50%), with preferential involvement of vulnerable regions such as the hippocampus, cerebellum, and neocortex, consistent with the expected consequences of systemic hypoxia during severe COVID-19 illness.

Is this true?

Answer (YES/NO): YES